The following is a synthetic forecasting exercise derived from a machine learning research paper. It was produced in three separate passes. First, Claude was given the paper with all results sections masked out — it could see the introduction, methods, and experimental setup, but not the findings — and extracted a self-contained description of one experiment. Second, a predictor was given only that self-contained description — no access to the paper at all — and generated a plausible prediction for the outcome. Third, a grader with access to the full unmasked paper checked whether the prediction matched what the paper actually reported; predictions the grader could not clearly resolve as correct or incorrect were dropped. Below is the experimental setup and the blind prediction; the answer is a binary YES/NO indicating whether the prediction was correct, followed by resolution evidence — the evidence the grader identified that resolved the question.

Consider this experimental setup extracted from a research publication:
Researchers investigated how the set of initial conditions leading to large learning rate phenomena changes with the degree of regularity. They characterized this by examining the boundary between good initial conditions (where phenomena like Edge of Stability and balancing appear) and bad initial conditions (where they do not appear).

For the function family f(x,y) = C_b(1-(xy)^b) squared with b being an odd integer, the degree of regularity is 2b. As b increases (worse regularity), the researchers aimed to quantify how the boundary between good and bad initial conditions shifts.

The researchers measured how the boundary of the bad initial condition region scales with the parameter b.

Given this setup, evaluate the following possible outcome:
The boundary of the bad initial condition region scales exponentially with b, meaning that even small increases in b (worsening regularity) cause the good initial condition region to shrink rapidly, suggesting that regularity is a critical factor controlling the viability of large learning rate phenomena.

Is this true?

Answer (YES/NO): NO